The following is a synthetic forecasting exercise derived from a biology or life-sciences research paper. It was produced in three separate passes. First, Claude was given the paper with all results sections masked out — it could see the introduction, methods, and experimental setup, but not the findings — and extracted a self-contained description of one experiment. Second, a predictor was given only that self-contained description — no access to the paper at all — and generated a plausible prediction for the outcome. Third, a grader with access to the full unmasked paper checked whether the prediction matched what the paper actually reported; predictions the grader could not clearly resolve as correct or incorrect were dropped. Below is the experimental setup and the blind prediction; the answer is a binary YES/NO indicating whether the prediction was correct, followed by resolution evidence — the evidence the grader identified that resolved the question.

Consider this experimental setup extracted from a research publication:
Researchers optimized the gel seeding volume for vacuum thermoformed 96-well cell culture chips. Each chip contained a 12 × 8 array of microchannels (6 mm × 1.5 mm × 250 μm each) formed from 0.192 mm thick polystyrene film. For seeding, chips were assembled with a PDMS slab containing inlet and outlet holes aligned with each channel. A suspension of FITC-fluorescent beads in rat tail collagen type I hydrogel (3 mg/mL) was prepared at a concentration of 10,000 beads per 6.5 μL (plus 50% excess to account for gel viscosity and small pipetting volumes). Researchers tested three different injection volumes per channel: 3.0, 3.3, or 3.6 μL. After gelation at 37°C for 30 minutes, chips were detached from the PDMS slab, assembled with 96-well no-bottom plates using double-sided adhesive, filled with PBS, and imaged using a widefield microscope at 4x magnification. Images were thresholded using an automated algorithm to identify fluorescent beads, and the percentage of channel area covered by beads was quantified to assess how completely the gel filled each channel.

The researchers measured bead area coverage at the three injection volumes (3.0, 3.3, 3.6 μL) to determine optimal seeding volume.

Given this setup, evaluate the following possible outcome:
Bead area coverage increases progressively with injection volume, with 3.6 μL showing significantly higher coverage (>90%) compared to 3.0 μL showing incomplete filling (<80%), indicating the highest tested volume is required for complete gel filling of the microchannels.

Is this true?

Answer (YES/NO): NO